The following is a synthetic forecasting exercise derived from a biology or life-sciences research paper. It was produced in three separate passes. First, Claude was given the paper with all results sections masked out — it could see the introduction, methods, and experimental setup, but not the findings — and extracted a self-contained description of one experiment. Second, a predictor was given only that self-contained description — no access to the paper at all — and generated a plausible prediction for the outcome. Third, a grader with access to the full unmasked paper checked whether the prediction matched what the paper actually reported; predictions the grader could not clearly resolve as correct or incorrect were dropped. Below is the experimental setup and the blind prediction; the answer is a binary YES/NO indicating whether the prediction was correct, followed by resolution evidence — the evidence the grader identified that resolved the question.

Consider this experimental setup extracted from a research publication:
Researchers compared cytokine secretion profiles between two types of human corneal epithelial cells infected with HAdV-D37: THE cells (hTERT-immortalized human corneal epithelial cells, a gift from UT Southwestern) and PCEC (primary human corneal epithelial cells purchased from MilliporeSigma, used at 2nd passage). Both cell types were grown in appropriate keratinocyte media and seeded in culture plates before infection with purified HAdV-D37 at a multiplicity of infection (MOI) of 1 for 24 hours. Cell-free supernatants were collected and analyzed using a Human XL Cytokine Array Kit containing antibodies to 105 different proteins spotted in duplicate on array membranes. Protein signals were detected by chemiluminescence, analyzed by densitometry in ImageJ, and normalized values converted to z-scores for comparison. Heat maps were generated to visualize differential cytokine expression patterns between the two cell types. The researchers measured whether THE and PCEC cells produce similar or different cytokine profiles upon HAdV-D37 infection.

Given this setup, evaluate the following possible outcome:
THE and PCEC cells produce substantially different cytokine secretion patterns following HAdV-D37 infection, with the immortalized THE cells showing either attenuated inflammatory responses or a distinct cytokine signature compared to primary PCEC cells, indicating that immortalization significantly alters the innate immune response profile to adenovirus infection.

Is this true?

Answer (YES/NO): NO